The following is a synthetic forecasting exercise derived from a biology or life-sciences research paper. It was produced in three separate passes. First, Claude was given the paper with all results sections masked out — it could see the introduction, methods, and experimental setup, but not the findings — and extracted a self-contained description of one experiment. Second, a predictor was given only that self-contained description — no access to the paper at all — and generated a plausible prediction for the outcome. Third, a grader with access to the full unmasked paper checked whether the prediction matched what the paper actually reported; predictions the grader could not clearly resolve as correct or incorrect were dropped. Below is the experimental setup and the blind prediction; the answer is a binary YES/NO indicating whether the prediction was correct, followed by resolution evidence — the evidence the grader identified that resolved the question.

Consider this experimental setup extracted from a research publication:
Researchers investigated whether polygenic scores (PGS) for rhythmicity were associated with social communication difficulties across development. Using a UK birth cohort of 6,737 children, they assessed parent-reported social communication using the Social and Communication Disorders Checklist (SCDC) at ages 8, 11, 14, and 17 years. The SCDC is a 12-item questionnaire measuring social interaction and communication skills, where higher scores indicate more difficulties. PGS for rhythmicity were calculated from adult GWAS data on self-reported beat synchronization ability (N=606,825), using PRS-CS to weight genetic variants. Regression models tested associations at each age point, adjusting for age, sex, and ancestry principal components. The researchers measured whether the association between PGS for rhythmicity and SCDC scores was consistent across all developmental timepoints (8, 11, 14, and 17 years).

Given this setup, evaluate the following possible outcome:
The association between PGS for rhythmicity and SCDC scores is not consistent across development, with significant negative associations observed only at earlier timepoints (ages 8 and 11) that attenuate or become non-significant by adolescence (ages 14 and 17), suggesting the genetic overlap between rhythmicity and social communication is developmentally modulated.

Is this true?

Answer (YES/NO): NO